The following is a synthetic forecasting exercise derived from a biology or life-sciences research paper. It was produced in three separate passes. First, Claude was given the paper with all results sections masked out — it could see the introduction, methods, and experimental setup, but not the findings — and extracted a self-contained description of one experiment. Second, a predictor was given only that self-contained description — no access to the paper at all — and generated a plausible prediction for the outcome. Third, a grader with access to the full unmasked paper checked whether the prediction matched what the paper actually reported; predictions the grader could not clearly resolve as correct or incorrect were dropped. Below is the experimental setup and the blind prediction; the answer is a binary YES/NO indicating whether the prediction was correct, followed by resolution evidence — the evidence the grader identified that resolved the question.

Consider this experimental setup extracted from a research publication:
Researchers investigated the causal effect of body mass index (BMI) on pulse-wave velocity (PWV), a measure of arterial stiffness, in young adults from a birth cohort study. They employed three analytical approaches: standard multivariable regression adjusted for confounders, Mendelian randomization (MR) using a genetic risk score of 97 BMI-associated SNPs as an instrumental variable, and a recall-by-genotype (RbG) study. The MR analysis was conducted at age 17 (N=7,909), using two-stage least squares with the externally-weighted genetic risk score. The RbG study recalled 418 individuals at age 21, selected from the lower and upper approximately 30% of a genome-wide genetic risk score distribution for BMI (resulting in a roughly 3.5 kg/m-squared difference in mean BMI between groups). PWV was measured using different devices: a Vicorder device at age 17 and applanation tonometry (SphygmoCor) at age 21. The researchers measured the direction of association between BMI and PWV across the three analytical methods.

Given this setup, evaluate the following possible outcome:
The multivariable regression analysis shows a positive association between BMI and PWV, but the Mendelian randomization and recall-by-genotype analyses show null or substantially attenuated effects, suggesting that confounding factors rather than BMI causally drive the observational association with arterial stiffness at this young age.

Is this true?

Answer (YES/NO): NO